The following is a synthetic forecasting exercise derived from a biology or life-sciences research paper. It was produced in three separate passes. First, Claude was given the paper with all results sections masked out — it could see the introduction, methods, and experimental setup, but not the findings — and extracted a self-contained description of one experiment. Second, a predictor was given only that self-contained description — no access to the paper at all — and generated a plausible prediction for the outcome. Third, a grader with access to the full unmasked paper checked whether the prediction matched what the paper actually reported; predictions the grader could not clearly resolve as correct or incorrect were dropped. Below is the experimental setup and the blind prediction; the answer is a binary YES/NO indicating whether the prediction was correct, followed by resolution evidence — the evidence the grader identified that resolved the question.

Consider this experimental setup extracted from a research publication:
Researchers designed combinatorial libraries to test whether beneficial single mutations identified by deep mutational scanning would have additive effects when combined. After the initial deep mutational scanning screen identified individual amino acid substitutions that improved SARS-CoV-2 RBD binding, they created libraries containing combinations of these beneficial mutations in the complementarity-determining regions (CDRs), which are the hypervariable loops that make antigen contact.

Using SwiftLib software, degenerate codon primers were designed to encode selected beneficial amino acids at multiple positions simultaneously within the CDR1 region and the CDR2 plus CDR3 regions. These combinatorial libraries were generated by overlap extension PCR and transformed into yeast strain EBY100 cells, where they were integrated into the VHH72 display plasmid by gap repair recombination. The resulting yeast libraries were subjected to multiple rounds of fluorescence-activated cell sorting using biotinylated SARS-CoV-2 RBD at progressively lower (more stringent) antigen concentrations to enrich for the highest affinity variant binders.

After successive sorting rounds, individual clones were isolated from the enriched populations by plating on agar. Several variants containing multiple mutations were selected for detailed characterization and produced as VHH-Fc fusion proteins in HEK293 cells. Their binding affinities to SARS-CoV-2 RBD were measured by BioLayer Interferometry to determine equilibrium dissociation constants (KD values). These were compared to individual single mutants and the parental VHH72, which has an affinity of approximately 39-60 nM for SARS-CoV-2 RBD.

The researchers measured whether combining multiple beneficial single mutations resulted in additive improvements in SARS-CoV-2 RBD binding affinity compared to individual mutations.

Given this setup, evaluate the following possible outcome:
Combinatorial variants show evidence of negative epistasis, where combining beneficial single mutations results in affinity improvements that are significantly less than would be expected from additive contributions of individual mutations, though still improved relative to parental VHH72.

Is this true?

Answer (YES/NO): NO